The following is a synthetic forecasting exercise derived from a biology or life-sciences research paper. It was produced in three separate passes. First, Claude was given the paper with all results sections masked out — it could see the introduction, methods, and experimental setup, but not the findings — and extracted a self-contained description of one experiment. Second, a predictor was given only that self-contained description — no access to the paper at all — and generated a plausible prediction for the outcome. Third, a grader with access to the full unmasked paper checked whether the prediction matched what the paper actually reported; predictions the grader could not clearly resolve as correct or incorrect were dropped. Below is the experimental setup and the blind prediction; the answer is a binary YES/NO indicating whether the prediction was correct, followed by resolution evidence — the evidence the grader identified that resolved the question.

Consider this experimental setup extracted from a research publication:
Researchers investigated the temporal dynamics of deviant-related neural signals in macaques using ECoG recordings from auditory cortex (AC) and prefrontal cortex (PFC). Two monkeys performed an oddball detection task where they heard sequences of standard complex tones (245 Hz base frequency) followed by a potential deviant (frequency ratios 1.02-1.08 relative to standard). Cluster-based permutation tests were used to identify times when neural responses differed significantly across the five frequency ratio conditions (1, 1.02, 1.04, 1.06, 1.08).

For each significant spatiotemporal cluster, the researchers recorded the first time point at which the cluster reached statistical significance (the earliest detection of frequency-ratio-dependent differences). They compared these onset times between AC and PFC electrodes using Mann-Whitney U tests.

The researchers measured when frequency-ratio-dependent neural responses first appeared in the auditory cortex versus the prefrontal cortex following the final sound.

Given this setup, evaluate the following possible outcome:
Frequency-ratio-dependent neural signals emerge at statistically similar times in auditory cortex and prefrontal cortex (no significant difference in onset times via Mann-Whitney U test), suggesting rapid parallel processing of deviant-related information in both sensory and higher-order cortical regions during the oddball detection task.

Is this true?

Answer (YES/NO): NO